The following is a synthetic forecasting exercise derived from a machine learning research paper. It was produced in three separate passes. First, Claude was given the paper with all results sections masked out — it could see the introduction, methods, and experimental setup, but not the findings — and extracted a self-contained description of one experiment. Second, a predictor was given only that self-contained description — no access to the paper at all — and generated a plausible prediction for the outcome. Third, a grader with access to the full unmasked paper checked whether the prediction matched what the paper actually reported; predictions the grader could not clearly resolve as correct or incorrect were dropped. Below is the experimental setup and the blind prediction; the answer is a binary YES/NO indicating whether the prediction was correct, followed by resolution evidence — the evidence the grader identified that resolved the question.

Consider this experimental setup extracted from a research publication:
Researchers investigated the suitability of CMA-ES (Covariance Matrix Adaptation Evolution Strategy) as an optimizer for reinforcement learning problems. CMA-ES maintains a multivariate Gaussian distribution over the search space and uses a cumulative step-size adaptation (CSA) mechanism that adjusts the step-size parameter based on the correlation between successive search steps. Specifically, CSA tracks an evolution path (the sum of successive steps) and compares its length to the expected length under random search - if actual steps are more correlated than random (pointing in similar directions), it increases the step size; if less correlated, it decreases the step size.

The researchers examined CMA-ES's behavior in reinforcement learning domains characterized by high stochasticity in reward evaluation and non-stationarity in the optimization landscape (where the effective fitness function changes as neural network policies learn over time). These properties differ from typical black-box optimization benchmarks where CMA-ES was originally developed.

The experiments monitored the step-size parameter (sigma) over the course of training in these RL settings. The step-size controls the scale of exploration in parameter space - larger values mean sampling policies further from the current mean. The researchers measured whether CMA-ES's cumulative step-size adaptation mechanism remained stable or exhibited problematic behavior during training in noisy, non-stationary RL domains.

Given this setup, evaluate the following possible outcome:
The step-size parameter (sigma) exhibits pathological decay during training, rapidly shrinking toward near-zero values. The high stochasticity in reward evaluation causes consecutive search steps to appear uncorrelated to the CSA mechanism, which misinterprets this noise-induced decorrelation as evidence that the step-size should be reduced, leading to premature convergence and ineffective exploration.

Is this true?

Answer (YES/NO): NO